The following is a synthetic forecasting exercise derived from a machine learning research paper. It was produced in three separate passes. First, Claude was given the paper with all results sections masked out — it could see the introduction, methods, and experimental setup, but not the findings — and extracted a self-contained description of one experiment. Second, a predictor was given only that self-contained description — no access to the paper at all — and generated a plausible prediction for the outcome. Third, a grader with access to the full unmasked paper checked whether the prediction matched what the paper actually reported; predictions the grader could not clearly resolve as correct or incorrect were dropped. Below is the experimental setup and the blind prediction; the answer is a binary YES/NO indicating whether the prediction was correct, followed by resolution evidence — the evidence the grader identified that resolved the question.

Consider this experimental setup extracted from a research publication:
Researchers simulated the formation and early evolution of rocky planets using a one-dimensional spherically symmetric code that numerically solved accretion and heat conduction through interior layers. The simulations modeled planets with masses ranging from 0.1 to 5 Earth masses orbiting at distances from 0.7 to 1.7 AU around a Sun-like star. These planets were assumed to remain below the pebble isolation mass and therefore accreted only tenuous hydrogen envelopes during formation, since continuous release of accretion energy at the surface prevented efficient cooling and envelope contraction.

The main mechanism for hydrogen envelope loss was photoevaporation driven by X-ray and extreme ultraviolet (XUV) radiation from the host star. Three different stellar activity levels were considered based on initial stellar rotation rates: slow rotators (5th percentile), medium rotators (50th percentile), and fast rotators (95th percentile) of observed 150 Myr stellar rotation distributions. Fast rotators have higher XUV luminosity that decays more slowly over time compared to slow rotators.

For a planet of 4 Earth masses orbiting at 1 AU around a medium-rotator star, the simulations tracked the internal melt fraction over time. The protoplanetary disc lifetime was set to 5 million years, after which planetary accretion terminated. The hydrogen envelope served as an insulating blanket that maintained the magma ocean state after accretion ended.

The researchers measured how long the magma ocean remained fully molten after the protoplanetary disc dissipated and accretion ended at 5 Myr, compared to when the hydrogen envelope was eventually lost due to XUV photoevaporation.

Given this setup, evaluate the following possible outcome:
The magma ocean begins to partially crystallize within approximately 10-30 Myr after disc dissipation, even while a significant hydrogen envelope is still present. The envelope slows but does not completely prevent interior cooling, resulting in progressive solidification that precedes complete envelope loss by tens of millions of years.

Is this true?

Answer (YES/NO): NO